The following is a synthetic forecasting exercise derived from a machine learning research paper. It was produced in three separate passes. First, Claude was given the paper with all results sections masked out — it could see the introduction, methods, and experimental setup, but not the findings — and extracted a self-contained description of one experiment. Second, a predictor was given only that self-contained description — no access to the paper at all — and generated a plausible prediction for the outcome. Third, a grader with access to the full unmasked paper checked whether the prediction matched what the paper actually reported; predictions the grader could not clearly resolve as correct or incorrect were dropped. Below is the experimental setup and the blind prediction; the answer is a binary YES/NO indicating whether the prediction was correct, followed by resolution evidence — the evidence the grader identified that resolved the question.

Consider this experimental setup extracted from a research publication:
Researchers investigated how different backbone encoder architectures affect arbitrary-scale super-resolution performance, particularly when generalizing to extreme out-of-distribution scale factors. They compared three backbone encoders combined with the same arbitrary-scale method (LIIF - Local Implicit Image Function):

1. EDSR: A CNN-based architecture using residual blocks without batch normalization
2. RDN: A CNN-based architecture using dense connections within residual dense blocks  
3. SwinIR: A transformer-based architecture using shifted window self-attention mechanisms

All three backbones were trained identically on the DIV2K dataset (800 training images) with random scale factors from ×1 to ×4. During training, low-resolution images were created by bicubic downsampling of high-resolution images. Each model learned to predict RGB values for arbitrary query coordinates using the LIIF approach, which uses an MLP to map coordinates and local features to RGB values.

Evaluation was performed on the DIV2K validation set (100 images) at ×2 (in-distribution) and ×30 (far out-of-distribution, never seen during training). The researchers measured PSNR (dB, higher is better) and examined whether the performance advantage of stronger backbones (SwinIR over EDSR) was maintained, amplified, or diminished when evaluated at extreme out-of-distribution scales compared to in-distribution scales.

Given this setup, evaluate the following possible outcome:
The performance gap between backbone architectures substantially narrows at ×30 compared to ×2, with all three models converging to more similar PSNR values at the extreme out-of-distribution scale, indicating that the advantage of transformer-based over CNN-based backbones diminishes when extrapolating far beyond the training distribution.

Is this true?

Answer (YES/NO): YES